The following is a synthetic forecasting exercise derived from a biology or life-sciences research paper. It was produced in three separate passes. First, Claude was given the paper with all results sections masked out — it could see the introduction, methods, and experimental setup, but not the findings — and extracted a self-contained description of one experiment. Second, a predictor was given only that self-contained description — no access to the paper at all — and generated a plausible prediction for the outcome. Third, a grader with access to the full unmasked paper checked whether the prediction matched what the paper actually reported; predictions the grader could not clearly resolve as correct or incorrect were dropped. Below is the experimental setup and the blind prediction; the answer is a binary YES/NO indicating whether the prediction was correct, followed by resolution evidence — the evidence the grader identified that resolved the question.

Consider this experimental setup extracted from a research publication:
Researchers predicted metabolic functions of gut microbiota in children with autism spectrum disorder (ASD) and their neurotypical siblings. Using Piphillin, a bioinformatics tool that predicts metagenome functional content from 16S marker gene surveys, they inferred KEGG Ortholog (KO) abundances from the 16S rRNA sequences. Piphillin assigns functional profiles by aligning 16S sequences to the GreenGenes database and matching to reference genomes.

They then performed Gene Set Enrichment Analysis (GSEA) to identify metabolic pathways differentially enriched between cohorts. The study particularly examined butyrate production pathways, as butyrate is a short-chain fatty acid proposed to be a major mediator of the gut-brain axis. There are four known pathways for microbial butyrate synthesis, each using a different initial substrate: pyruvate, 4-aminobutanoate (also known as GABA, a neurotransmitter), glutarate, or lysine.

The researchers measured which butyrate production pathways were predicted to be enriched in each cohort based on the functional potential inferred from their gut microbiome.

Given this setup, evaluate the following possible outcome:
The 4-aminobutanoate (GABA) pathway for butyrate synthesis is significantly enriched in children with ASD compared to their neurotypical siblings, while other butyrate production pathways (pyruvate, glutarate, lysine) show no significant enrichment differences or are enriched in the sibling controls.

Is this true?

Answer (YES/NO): YES